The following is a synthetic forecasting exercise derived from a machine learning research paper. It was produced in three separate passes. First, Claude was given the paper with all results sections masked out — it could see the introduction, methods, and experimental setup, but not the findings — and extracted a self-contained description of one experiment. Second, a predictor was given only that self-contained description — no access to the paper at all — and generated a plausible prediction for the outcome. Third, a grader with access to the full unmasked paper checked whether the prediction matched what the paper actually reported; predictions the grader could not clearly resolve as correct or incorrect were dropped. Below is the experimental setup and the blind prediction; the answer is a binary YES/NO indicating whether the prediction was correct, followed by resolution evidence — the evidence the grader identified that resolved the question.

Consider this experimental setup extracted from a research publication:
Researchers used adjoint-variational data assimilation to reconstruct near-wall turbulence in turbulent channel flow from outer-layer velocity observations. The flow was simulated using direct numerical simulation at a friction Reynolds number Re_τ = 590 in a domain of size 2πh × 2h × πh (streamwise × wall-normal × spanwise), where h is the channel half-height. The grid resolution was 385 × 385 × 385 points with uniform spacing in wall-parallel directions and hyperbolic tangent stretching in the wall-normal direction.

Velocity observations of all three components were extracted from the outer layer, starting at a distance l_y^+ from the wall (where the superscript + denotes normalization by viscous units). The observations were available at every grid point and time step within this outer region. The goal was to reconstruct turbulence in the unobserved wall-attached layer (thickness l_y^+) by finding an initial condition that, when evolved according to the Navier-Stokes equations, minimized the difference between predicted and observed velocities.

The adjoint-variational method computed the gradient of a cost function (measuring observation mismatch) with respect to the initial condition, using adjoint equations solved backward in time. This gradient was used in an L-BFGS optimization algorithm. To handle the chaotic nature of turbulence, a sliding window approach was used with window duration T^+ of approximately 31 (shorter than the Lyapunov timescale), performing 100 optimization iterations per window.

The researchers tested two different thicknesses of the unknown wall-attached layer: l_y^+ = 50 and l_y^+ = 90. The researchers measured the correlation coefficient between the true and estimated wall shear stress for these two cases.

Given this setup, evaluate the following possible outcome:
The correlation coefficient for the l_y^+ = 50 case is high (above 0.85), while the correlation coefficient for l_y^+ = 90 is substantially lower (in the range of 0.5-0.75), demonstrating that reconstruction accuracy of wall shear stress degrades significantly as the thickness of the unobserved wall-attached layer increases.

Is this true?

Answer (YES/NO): NO